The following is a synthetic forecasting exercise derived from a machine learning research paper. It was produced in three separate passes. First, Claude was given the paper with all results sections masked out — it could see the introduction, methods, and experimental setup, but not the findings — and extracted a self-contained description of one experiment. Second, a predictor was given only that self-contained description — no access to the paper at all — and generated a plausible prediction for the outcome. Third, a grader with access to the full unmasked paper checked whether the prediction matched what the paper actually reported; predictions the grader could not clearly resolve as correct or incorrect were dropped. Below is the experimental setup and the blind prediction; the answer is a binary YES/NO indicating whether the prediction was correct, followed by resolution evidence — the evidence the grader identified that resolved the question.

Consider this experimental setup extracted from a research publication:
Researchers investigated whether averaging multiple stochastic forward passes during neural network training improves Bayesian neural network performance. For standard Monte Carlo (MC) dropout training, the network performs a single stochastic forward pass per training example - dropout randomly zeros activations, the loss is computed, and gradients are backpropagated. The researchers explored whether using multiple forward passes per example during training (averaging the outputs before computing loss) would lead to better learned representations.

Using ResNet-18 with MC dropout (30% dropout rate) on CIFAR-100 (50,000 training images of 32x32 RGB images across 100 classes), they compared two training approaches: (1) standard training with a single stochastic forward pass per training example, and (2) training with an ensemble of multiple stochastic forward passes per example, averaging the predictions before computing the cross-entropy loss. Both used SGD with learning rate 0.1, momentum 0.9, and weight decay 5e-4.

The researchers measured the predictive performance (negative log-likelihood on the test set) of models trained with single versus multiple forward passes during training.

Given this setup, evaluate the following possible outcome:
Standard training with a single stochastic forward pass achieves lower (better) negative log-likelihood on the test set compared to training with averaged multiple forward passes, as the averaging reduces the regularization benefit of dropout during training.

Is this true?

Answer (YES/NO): NO